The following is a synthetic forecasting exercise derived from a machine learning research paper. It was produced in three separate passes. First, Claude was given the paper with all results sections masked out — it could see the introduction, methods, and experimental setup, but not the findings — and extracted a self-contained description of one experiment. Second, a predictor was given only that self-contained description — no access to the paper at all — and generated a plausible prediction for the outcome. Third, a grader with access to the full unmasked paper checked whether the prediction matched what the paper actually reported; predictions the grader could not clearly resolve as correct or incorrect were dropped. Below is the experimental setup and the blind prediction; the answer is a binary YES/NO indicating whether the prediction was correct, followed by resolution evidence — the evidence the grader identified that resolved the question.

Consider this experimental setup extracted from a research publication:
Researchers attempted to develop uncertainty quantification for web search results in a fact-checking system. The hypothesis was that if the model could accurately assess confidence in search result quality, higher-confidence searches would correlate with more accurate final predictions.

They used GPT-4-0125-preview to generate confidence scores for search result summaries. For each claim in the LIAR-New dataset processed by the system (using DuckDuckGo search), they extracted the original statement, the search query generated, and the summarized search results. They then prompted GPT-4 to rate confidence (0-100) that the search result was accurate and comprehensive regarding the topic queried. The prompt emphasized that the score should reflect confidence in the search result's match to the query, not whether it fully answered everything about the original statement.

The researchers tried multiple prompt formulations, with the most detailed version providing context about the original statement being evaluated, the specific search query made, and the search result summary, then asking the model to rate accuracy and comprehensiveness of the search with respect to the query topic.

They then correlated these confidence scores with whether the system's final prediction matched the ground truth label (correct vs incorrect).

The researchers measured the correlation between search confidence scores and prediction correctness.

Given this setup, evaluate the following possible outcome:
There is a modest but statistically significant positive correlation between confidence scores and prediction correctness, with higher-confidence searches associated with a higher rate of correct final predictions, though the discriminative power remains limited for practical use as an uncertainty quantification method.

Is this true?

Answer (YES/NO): NO